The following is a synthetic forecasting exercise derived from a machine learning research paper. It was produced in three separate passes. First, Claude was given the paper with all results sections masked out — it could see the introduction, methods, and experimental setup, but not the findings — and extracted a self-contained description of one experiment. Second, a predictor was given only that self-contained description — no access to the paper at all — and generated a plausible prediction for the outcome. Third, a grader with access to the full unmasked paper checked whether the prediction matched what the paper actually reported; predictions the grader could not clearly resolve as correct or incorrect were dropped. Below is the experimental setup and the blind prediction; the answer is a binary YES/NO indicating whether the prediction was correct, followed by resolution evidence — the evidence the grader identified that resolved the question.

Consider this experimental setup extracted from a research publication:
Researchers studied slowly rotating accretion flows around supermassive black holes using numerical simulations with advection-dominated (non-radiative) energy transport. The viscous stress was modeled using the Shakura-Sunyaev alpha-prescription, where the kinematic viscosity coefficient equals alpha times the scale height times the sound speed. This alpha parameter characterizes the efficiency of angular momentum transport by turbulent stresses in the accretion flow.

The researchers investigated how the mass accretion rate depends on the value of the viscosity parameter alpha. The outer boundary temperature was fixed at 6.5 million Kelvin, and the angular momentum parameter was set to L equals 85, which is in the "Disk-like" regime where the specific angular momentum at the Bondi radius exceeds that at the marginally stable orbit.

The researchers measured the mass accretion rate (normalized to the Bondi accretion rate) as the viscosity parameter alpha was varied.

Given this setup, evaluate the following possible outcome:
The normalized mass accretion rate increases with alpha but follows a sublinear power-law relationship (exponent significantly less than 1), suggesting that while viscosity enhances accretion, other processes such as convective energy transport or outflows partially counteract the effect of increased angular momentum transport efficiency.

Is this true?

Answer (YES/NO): NO